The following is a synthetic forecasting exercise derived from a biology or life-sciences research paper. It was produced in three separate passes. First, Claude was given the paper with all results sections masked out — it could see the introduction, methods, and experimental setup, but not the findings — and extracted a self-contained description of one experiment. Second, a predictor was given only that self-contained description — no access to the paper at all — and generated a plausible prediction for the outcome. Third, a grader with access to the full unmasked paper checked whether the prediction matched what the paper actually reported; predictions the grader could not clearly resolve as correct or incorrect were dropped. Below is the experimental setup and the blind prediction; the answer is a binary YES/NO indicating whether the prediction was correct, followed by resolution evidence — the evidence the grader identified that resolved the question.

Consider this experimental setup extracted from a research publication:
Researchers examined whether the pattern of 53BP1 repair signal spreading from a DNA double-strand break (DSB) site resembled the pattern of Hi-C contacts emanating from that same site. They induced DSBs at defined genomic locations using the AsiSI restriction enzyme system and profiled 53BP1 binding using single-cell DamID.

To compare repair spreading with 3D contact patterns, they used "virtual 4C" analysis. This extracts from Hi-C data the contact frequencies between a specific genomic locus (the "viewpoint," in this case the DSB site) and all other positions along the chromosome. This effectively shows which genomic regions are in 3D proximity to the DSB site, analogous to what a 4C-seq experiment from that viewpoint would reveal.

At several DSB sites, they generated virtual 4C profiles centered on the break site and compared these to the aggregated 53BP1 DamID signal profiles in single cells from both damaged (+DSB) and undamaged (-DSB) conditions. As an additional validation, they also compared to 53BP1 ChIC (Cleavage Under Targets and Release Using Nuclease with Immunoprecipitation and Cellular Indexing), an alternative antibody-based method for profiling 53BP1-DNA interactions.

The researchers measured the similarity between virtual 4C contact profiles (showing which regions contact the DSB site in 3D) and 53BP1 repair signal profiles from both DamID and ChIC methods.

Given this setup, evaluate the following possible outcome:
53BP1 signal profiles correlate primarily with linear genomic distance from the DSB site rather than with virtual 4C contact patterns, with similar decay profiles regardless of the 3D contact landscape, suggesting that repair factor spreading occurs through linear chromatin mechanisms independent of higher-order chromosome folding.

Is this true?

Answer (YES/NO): NO